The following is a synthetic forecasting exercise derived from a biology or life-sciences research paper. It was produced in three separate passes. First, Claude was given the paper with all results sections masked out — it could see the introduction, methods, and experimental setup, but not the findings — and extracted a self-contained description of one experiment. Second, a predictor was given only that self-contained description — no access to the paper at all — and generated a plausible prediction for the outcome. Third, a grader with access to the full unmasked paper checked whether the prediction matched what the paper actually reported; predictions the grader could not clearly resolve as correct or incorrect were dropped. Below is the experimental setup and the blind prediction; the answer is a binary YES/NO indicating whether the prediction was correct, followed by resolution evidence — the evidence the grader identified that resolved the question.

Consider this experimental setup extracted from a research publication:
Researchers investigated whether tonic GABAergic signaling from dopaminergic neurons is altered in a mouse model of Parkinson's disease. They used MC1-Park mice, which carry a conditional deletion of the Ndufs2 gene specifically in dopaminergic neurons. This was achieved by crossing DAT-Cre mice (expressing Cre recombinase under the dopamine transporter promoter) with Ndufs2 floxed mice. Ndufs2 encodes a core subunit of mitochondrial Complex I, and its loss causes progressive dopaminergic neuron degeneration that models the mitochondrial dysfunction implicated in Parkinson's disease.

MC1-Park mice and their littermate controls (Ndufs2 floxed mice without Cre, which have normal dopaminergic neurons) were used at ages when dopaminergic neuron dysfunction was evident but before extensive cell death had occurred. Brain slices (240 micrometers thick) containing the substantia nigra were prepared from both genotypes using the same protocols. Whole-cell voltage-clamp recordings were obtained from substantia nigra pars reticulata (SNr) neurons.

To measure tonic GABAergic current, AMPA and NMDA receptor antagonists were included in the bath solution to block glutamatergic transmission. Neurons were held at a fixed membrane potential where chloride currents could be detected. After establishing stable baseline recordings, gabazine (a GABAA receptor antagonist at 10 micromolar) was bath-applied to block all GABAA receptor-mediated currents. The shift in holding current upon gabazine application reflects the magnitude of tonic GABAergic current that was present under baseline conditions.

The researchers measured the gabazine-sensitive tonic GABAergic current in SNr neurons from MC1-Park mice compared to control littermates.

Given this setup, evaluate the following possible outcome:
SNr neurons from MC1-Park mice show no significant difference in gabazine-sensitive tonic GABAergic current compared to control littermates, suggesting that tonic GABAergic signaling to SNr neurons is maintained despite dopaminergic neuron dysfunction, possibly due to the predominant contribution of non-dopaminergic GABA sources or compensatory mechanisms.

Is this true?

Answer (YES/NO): NO